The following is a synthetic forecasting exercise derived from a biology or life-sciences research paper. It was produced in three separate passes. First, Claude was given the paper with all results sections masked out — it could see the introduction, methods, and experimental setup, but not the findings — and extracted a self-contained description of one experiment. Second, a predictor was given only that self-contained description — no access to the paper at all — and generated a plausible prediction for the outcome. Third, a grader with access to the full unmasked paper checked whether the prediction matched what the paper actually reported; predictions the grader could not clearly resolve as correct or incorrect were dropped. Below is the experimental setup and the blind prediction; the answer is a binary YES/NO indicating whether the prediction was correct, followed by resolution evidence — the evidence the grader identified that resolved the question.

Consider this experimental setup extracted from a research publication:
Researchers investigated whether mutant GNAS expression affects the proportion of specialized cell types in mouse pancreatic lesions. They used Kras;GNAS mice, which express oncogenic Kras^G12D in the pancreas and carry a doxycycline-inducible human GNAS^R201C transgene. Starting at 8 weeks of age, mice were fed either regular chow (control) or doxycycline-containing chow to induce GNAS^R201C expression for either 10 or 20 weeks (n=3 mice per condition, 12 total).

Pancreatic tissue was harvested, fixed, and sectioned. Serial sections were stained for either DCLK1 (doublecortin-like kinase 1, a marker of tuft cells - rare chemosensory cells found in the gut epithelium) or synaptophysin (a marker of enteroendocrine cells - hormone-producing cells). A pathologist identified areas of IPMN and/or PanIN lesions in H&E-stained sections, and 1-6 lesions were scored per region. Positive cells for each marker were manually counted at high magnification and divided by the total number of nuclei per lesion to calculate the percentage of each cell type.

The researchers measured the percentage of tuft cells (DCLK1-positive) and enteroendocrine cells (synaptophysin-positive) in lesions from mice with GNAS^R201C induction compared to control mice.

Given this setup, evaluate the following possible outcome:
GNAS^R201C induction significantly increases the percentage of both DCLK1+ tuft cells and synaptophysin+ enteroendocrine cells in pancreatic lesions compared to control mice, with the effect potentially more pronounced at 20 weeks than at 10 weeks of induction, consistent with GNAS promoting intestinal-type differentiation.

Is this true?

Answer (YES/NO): NO